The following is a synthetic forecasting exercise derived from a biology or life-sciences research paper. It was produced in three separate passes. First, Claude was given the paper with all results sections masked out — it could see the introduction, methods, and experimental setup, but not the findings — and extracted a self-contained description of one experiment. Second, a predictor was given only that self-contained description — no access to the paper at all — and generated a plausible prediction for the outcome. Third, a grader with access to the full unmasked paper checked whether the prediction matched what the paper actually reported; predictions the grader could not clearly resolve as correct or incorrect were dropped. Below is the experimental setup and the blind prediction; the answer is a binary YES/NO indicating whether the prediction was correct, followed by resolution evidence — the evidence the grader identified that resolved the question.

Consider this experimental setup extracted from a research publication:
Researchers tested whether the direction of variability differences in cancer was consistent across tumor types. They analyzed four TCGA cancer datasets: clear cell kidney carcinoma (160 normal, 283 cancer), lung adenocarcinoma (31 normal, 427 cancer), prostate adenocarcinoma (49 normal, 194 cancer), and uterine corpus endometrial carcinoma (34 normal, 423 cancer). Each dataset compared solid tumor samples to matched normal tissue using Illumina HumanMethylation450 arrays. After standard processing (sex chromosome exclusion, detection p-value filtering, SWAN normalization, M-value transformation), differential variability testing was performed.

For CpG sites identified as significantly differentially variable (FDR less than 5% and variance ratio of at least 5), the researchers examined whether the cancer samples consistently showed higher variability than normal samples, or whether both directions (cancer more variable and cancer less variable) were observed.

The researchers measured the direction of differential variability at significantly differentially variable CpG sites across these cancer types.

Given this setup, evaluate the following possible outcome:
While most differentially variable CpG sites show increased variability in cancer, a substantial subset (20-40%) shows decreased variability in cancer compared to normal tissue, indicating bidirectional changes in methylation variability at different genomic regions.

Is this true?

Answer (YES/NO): NO